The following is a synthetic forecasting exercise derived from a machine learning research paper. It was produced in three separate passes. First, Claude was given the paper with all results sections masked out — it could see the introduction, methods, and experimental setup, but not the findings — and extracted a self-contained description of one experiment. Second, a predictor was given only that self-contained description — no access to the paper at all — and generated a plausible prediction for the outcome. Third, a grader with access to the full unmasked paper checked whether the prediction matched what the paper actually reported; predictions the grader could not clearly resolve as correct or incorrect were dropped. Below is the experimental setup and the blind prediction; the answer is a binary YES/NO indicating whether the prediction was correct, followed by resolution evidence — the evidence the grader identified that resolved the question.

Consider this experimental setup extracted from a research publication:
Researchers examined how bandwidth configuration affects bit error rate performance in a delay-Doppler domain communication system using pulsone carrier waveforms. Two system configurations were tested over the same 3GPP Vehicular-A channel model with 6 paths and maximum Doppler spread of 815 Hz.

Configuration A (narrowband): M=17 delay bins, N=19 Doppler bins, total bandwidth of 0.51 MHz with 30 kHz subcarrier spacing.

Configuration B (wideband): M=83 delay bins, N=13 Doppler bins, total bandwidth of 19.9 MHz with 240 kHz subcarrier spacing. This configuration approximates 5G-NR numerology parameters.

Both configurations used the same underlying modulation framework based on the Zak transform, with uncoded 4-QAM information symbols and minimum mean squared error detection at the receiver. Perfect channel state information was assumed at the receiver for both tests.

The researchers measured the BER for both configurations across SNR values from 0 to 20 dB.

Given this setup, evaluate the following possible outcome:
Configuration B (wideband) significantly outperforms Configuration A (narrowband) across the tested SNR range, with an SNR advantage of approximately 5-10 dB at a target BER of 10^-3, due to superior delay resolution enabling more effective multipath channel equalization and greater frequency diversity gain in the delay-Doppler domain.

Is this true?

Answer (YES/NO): NO